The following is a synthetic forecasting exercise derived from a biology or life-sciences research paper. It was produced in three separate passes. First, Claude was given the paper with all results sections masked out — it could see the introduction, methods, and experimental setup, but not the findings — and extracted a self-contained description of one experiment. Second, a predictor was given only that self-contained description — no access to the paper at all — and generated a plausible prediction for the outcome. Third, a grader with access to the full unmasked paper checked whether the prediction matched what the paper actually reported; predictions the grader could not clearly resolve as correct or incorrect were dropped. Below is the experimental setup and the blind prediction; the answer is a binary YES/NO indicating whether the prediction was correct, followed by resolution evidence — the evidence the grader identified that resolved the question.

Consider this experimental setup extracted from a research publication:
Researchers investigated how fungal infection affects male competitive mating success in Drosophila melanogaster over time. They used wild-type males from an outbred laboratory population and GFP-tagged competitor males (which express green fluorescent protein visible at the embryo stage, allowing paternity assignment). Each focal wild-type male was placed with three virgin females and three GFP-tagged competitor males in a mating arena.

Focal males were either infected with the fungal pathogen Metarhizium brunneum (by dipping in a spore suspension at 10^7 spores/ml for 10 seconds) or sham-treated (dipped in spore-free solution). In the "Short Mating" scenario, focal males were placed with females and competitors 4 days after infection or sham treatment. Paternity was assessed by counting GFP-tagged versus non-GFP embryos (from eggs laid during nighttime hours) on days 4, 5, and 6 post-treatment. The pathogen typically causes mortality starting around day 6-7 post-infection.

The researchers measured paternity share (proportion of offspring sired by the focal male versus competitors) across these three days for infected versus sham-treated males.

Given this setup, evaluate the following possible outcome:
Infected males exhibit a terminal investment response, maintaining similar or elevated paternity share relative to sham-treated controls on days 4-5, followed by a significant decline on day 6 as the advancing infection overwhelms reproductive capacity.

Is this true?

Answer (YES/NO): NO